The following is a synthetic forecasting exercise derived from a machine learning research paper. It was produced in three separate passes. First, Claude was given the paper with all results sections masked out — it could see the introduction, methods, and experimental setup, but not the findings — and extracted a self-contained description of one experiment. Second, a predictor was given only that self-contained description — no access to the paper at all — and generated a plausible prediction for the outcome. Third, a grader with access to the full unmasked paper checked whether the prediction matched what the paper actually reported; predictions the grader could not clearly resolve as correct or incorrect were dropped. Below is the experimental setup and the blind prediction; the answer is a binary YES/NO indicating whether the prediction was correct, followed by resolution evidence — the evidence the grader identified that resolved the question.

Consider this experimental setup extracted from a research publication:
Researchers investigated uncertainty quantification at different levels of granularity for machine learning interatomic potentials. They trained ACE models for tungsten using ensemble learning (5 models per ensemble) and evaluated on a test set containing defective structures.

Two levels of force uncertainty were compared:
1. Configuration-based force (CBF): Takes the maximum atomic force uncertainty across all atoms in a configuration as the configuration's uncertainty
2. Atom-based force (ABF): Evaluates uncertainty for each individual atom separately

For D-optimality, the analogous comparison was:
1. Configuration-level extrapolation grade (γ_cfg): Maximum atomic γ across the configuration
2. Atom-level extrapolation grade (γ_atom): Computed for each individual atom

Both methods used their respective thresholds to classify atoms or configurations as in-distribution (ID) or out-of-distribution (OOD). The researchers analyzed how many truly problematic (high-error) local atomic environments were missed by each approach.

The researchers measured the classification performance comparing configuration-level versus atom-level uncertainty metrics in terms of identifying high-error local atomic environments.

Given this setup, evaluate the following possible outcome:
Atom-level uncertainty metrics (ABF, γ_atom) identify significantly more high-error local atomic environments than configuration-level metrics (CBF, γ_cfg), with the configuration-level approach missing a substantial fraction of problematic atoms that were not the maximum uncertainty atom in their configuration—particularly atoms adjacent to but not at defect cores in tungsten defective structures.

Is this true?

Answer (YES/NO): NO